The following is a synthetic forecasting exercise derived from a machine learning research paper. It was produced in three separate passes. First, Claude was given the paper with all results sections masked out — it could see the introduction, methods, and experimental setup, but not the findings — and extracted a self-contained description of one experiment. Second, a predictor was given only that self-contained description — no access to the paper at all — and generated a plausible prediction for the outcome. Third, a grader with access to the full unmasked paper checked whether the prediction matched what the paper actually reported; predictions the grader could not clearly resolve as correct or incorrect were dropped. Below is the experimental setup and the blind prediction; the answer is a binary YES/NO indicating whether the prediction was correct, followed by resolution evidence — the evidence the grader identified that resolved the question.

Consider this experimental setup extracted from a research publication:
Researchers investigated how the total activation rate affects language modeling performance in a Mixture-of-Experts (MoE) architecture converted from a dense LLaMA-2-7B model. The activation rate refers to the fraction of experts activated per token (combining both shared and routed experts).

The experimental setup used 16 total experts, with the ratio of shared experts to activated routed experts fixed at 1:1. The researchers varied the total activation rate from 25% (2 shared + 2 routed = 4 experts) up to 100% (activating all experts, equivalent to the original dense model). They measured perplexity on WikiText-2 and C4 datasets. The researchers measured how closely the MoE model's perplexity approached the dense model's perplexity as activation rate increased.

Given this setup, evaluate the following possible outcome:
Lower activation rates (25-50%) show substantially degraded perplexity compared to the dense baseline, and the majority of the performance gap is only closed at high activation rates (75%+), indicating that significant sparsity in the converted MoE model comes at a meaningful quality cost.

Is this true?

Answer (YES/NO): NO